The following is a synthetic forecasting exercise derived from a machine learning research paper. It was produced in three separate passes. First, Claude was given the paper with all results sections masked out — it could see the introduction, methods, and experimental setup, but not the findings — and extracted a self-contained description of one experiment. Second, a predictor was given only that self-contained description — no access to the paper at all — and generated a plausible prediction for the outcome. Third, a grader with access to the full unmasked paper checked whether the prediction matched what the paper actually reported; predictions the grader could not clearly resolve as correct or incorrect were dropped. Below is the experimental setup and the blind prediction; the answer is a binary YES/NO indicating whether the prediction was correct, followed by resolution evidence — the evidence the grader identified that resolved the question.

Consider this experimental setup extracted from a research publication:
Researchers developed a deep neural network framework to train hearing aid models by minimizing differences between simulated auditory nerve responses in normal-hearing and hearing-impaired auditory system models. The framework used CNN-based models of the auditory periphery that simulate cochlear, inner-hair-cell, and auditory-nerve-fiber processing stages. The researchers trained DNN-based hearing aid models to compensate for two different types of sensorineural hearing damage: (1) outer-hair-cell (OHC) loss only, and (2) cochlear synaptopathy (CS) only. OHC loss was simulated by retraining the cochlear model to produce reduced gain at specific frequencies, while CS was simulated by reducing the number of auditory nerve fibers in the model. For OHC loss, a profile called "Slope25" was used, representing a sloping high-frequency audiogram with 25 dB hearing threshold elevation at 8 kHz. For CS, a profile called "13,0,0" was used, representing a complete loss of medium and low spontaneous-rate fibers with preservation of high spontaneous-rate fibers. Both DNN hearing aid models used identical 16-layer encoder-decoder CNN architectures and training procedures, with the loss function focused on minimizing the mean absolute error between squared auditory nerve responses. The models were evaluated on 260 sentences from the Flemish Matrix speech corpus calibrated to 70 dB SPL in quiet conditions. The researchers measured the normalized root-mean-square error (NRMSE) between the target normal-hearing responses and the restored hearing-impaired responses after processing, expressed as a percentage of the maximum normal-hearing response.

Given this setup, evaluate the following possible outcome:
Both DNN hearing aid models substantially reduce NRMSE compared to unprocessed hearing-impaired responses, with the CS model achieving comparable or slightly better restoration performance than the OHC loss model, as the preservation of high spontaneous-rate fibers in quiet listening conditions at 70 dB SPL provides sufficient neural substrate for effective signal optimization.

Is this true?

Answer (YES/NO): NO